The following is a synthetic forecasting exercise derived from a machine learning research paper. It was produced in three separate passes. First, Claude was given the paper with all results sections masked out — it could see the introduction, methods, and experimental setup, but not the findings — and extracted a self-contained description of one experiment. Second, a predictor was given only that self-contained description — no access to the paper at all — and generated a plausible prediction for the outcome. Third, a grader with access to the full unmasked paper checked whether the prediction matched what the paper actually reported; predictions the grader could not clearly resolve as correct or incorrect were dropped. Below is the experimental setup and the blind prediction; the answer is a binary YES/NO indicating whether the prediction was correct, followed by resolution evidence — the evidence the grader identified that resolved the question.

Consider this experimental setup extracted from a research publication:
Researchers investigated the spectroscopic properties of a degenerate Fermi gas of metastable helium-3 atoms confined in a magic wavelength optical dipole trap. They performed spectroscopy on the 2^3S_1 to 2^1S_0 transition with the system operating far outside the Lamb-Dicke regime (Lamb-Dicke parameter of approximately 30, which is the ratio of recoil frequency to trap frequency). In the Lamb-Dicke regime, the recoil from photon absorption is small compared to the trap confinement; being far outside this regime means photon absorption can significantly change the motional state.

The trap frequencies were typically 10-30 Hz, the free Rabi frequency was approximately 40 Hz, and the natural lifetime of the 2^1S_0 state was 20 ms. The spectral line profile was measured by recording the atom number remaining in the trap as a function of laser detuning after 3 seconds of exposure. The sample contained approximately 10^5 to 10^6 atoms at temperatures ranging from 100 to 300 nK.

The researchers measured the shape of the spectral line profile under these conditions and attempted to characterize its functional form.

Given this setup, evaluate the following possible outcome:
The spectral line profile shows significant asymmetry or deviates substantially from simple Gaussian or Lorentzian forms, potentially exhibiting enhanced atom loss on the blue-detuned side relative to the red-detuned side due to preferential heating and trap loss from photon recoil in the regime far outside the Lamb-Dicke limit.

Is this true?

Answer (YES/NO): NO